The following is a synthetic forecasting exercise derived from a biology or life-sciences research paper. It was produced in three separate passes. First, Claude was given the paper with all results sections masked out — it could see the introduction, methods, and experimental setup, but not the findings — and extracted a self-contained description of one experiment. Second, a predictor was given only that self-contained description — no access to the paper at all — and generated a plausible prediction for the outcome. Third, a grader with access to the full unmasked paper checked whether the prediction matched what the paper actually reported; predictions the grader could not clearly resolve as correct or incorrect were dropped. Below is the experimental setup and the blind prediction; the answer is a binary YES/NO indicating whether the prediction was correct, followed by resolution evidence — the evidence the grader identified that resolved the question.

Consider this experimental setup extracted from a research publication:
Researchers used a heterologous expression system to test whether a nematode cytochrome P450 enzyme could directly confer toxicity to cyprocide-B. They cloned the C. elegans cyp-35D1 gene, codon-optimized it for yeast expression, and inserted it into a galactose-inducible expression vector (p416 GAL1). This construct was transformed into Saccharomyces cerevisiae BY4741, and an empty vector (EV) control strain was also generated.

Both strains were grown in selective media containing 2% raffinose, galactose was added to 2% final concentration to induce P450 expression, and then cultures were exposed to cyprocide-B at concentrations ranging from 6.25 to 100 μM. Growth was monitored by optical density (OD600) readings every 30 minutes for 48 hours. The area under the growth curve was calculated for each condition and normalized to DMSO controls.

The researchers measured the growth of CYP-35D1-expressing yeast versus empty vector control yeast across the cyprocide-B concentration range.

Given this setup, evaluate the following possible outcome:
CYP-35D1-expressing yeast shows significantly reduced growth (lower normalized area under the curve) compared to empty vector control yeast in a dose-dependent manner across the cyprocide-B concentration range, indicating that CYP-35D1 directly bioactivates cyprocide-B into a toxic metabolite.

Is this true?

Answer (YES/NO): YES